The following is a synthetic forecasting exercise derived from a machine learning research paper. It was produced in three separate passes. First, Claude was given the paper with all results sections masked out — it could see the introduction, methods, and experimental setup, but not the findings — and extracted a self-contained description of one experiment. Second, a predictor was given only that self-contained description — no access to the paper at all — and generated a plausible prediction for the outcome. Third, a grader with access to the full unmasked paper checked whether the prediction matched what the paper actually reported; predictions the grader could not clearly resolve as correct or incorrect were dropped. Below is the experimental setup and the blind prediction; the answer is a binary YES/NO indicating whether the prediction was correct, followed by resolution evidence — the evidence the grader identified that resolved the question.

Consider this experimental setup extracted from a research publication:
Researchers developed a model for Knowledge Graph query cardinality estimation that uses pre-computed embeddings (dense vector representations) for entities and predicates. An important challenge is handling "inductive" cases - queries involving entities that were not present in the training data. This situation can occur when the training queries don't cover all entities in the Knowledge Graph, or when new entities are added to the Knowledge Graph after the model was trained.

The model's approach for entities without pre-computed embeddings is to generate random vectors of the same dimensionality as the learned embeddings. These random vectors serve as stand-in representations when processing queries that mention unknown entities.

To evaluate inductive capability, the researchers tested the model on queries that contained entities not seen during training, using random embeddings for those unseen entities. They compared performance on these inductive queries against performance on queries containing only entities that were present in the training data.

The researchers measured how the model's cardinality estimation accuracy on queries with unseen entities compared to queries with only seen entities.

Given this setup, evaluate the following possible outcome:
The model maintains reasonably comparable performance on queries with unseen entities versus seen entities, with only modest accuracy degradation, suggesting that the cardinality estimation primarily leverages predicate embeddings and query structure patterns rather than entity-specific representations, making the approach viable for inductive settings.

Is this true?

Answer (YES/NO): YES